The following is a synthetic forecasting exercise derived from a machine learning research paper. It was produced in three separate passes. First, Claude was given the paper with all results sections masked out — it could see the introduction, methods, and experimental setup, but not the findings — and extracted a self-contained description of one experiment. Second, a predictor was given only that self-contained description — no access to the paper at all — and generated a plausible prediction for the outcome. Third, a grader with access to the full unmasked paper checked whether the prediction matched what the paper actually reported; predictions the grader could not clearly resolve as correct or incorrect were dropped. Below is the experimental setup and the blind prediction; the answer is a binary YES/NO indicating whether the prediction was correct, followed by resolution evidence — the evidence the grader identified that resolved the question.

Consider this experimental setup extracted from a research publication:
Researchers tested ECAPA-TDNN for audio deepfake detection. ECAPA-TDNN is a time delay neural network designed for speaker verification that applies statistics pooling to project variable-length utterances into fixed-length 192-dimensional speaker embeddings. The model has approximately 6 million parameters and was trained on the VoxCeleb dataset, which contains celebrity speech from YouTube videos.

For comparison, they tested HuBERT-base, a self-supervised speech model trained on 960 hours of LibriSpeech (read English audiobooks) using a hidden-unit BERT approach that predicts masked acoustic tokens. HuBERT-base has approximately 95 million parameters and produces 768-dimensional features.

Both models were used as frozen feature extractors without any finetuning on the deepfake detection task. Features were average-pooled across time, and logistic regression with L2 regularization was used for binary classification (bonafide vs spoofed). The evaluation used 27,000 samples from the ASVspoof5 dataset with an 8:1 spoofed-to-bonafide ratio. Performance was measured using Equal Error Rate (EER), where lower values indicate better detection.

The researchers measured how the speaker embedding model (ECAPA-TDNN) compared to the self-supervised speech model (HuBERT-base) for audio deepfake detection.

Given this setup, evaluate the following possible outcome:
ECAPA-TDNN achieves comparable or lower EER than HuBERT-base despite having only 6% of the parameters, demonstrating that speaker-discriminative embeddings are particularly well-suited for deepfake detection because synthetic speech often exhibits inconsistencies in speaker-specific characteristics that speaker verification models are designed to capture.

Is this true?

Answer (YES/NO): NO